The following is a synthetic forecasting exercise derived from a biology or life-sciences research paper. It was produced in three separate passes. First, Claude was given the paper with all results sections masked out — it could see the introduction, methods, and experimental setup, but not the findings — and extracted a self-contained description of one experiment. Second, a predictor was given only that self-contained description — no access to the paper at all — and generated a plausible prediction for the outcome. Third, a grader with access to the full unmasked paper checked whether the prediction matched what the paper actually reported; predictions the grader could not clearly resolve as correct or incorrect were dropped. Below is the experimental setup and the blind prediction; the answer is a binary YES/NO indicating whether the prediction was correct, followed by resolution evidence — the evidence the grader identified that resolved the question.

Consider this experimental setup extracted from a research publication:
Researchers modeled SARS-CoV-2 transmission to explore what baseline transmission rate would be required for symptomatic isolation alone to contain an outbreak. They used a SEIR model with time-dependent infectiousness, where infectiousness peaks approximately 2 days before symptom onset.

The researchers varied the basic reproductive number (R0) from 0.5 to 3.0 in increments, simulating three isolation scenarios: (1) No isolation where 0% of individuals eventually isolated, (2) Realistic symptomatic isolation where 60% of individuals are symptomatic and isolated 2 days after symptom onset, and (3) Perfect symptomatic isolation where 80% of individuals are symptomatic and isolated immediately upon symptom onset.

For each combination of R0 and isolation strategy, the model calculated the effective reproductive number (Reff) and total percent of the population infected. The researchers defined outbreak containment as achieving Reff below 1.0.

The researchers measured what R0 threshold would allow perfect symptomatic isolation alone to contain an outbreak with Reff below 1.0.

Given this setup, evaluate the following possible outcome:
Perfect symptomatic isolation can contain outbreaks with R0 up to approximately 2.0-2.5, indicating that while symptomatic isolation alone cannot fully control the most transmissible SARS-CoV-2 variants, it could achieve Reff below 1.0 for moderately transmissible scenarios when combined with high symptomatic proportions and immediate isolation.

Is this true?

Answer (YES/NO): NO